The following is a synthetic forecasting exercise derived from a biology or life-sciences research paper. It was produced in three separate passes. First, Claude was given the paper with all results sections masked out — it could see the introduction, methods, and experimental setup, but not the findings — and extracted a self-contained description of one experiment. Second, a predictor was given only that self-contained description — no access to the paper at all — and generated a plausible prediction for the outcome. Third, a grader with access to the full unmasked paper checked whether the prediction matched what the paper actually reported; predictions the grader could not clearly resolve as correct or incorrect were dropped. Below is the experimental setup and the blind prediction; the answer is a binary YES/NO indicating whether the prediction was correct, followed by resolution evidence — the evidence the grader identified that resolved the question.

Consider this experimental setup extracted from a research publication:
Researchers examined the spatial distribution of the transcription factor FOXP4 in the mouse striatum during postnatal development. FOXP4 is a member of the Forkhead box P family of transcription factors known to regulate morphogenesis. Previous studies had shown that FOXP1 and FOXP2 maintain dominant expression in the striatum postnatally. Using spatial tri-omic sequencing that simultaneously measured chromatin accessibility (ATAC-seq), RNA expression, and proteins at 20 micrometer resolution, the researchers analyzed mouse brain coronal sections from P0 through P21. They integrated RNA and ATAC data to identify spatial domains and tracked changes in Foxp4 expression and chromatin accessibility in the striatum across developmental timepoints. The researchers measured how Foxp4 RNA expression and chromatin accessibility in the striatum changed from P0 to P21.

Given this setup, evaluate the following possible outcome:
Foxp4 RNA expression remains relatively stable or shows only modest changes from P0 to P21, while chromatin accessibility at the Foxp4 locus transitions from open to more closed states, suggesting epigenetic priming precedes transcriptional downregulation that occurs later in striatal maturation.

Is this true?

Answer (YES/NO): NO